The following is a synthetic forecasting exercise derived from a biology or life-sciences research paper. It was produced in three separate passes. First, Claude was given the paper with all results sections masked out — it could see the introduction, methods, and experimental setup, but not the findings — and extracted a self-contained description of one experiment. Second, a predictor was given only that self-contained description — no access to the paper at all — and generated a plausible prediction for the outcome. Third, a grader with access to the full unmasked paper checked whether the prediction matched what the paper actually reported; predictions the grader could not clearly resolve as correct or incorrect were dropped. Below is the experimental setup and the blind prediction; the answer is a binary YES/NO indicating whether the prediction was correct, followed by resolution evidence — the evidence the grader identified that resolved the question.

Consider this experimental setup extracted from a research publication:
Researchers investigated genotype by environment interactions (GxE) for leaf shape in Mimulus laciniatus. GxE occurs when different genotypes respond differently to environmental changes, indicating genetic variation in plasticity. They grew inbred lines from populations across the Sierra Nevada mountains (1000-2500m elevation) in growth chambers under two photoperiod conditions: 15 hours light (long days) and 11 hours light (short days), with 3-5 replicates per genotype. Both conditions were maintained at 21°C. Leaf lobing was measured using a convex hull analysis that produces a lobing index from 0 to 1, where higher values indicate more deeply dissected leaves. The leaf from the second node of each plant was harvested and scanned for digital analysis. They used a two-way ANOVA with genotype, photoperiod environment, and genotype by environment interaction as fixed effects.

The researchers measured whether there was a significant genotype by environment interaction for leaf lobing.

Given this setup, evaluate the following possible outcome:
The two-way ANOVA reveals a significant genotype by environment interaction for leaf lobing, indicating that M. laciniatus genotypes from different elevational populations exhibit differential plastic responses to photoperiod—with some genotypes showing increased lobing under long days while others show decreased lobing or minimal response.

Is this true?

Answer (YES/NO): YES